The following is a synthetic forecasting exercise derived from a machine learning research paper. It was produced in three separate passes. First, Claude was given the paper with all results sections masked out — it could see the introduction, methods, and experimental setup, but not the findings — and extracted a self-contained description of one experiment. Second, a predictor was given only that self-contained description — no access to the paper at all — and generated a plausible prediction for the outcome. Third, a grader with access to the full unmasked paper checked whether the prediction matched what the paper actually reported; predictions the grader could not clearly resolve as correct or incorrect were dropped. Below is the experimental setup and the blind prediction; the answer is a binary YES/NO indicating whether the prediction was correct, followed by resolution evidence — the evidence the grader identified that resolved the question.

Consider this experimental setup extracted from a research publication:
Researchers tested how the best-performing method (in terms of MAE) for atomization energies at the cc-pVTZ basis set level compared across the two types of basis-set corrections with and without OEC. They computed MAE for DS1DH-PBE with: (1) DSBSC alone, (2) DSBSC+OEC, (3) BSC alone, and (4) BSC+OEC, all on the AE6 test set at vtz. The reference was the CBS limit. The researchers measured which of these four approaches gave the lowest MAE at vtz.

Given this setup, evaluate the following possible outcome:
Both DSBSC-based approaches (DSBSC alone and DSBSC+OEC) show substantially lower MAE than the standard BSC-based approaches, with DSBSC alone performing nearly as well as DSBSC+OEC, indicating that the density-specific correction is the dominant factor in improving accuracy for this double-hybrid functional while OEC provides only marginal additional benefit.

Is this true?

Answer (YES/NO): NO